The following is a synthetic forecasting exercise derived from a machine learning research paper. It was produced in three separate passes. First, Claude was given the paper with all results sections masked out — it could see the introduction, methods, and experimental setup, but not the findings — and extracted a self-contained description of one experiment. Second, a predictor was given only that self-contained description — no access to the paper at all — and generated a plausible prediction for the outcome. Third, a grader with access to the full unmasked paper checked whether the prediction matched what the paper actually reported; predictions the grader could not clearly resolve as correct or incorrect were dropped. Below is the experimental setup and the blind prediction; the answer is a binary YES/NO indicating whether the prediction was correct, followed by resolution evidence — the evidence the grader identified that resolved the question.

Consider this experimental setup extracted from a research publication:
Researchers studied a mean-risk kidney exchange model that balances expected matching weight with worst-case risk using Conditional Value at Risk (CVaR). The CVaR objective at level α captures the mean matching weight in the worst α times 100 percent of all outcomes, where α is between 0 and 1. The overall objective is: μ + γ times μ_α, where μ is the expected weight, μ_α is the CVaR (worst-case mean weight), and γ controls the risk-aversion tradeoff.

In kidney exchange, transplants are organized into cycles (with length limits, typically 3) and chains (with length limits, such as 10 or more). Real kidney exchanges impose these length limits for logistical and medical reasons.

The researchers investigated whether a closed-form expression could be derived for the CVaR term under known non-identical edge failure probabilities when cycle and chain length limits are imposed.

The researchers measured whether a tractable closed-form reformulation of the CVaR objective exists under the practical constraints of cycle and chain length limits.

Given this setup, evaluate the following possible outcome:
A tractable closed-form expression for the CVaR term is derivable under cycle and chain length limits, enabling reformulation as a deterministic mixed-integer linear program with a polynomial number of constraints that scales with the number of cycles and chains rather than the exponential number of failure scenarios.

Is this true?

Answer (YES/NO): NO